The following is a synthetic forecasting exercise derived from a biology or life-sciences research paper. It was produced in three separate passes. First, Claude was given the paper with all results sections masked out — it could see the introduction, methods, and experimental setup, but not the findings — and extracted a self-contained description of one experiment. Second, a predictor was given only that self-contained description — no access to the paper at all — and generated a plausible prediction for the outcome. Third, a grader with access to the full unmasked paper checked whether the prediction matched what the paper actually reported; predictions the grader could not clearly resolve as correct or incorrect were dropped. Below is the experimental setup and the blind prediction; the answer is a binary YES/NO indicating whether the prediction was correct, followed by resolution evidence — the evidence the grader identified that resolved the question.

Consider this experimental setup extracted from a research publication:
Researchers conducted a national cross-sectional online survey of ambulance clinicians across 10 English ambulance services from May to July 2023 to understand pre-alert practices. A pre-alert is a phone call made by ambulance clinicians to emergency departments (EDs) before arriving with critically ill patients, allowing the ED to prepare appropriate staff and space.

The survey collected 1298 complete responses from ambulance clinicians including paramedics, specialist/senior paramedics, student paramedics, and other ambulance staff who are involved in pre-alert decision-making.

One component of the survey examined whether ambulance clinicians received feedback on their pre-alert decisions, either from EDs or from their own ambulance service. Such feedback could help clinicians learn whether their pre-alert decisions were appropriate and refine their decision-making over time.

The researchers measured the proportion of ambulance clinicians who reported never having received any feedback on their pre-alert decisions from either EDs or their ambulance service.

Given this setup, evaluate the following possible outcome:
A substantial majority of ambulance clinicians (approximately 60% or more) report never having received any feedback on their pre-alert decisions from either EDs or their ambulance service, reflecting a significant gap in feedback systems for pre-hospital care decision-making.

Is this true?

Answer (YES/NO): NO